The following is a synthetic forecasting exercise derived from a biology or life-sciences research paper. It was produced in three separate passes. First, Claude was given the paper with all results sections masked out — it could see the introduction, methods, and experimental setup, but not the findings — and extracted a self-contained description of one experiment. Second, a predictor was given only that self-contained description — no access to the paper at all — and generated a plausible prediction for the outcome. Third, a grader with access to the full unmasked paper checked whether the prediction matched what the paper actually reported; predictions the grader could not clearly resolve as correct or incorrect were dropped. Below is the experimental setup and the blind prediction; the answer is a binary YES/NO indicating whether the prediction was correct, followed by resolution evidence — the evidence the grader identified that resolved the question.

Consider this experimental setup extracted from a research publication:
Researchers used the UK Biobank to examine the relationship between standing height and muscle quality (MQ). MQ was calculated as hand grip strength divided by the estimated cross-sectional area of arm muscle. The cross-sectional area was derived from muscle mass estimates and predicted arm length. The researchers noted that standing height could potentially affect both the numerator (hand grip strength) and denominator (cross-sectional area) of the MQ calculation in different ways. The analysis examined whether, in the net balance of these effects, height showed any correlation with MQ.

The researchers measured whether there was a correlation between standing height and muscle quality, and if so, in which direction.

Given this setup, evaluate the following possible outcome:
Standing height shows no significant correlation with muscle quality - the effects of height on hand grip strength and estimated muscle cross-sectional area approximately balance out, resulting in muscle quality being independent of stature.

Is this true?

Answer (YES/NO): NO